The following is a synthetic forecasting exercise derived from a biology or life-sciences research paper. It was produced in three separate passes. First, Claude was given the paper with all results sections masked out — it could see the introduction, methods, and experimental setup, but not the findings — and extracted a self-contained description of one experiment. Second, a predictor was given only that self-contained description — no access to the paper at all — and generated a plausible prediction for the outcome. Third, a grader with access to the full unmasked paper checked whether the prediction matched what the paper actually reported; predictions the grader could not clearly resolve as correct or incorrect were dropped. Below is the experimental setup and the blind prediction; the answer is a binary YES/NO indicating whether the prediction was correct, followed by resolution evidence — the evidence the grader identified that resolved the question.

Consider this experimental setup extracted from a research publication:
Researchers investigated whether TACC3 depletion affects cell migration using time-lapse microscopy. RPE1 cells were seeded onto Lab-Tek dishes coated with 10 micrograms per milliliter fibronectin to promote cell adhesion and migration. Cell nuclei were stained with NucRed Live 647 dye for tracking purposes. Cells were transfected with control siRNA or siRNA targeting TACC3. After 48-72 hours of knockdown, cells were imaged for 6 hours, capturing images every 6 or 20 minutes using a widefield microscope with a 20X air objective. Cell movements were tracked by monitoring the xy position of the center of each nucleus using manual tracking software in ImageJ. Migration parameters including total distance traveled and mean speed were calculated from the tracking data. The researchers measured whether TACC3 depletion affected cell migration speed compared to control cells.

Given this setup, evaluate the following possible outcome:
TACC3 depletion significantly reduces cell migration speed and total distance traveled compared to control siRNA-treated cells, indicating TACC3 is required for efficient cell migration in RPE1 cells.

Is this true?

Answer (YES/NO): YES